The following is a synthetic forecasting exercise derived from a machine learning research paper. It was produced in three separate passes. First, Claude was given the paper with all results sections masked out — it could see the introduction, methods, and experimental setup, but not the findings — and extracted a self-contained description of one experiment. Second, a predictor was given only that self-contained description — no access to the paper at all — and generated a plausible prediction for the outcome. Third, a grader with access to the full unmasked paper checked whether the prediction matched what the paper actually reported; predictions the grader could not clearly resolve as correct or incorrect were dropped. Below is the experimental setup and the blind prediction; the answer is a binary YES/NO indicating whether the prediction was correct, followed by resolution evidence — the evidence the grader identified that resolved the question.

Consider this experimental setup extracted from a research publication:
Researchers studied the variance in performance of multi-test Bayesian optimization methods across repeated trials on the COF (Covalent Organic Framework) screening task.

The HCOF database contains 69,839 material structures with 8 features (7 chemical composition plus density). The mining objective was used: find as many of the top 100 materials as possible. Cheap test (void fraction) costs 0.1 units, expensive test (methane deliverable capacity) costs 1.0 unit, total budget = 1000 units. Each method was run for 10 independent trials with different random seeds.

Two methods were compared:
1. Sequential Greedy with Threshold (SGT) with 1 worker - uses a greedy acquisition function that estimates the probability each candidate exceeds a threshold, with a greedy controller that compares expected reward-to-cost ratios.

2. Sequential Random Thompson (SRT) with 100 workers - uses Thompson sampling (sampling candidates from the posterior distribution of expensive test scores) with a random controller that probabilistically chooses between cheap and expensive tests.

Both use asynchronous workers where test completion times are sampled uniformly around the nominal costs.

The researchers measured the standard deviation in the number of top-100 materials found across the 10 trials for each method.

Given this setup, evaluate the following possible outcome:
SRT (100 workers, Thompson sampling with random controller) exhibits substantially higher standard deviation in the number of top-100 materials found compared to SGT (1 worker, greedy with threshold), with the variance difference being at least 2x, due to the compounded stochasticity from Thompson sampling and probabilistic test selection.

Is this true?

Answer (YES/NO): NO